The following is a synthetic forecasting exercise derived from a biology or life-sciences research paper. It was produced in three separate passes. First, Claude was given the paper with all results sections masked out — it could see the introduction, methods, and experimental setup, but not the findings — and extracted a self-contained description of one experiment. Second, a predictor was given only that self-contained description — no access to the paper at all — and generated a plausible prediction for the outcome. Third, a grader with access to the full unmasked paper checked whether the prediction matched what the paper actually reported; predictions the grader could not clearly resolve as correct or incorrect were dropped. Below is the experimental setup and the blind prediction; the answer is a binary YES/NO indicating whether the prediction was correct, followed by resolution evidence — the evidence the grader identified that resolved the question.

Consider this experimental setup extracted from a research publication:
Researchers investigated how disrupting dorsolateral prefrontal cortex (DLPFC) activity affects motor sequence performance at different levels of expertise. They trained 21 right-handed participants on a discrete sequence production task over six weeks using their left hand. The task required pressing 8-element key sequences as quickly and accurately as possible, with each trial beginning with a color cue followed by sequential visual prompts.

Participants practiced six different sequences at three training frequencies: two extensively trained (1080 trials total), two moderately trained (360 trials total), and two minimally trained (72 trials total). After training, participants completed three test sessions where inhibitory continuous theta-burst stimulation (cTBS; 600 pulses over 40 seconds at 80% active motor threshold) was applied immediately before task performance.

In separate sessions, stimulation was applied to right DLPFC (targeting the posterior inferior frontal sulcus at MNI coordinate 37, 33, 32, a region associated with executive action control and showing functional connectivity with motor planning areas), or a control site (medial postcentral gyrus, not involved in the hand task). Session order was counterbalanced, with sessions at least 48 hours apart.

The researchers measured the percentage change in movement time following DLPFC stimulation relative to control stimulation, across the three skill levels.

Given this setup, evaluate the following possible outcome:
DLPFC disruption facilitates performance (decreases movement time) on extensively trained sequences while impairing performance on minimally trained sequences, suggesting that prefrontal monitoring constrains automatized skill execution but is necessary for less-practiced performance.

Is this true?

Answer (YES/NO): NO